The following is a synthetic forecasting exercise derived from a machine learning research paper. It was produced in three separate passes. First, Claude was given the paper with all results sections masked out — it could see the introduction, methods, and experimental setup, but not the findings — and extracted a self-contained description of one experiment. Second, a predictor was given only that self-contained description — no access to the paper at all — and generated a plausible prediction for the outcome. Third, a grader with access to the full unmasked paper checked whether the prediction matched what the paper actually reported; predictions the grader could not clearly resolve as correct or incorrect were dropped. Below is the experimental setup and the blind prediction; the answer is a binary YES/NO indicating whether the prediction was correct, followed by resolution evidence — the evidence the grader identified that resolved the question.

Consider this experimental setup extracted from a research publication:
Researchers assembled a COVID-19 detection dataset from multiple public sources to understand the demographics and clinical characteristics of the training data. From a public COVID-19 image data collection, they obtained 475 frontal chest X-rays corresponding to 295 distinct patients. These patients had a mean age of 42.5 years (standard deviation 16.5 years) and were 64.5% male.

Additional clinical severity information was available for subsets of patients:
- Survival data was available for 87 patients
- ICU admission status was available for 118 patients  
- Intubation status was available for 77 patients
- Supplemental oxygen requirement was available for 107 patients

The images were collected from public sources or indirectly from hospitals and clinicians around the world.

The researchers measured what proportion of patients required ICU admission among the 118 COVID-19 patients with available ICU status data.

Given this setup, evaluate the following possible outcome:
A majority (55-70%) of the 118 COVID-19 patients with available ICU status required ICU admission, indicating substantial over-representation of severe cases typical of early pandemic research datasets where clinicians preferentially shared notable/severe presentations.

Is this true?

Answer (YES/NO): YES